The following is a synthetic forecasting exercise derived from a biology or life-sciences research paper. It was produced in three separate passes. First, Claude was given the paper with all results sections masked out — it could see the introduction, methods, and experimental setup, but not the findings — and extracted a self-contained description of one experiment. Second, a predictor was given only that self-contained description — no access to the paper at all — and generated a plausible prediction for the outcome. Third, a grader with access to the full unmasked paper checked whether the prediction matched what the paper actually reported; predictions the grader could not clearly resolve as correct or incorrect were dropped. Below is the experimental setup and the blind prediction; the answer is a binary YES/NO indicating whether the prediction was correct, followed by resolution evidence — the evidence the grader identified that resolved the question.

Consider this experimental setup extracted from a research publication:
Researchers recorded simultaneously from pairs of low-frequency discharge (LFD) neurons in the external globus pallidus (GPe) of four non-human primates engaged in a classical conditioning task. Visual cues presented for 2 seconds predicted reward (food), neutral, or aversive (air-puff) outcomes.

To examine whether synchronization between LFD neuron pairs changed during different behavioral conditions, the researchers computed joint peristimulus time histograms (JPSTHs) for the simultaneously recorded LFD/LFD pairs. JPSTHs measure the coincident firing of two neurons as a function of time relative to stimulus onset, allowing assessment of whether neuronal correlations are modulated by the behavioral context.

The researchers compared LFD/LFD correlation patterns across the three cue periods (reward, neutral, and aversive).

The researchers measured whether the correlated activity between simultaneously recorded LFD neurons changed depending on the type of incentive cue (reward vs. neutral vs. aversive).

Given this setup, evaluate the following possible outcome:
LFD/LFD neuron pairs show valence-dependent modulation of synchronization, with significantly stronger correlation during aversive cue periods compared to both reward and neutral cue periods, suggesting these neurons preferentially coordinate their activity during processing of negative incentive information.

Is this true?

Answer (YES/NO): NO